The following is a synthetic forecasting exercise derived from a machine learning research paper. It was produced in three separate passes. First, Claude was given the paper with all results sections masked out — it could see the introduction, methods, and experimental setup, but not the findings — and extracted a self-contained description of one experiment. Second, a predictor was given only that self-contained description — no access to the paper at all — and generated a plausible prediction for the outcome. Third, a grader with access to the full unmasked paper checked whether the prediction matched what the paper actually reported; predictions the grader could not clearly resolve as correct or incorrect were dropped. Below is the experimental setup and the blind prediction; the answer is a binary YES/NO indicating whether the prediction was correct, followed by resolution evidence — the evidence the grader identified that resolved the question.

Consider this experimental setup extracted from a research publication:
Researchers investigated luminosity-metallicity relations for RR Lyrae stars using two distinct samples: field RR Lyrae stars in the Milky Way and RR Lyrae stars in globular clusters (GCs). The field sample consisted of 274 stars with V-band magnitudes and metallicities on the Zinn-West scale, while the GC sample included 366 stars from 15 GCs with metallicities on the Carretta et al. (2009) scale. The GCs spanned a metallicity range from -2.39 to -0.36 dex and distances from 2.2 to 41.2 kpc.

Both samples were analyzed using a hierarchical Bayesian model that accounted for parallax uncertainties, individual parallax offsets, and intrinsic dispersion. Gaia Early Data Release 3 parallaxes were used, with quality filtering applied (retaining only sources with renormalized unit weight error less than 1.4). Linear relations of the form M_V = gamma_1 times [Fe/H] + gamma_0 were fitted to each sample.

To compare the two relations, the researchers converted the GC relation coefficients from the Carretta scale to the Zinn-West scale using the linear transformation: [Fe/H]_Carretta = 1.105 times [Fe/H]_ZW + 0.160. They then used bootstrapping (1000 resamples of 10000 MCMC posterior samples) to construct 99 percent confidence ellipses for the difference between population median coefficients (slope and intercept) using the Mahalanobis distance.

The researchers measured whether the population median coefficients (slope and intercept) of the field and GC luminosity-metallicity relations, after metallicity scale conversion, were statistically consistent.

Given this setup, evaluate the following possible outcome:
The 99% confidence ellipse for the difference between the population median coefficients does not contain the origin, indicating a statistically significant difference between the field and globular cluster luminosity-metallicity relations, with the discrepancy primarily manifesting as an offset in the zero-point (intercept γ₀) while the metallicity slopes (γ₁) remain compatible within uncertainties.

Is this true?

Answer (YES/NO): NO